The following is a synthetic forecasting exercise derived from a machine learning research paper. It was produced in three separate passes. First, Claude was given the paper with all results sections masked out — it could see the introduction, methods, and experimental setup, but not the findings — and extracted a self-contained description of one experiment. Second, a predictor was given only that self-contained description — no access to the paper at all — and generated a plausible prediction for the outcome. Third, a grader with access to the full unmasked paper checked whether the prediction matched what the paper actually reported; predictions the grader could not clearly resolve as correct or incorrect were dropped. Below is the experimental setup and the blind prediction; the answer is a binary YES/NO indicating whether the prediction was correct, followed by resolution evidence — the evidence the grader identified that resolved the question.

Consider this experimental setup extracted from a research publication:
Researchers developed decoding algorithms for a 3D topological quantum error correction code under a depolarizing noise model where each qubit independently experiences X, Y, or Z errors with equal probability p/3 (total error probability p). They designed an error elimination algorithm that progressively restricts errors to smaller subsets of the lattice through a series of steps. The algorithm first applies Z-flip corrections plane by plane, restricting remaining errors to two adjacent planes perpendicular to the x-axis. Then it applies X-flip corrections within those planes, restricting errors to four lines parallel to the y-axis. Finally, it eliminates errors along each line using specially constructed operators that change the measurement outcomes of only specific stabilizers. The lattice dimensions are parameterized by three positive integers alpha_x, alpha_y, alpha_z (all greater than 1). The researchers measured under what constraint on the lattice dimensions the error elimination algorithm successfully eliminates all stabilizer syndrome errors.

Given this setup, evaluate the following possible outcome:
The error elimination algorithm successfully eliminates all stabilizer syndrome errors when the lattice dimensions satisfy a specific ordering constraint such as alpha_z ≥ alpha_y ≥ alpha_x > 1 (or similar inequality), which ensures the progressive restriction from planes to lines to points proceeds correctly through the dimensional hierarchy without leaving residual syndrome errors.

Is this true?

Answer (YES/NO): NO